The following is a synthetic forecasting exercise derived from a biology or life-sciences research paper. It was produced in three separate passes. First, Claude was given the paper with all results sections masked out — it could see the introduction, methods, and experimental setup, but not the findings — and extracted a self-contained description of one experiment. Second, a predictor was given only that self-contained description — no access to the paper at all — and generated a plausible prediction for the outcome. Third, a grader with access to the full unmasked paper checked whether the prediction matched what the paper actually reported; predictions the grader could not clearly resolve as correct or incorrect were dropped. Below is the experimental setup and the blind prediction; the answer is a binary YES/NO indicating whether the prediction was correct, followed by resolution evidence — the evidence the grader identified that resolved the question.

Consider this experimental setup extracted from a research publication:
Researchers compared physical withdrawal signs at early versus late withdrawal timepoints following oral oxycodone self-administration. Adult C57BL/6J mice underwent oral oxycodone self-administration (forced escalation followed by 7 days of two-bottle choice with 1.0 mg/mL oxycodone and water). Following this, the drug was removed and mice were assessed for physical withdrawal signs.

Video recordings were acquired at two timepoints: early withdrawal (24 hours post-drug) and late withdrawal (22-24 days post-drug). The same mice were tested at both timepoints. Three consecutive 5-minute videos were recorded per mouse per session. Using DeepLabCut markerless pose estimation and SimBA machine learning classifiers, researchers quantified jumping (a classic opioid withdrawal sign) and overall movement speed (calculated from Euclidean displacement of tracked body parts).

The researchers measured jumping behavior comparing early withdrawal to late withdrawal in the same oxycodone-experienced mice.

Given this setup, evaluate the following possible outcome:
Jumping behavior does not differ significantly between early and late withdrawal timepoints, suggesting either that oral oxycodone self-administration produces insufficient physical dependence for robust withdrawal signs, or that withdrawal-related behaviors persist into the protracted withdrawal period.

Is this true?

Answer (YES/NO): YES